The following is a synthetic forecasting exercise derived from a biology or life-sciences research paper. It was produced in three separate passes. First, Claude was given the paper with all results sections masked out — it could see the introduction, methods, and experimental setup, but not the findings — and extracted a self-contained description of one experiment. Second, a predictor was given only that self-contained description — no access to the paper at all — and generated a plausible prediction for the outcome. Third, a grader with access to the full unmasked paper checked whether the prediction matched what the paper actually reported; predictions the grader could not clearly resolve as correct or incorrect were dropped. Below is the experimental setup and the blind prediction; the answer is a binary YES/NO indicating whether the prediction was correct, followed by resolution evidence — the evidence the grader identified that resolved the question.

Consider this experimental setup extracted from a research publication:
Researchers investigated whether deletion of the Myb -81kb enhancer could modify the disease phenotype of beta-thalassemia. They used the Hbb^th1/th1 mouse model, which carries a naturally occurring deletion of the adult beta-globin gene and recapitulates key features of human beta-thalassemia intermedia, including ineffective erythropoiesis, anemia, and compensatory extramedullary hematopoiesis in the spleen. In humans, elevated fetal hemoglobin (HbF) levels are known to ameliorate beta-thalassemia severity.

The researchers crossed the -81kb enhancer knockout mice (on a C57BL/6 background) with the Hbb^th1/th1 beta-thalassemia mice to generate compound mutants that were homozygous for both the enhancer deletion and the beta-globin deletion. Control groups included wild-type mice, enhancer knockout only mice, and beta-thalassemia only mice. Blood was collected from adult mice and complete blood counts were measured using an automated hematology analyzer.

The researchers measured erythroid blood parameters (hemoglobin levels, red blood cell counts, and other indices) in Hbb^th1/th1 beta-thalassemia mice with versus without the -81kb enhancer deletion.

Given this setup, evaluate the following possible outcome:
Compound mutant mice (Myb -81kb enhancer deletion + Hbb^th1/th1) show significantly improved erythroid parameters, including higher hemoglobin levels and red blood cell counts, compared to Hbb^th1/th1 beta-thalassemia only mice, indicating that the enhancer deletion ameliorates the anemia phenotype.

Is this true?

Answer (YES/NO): YES